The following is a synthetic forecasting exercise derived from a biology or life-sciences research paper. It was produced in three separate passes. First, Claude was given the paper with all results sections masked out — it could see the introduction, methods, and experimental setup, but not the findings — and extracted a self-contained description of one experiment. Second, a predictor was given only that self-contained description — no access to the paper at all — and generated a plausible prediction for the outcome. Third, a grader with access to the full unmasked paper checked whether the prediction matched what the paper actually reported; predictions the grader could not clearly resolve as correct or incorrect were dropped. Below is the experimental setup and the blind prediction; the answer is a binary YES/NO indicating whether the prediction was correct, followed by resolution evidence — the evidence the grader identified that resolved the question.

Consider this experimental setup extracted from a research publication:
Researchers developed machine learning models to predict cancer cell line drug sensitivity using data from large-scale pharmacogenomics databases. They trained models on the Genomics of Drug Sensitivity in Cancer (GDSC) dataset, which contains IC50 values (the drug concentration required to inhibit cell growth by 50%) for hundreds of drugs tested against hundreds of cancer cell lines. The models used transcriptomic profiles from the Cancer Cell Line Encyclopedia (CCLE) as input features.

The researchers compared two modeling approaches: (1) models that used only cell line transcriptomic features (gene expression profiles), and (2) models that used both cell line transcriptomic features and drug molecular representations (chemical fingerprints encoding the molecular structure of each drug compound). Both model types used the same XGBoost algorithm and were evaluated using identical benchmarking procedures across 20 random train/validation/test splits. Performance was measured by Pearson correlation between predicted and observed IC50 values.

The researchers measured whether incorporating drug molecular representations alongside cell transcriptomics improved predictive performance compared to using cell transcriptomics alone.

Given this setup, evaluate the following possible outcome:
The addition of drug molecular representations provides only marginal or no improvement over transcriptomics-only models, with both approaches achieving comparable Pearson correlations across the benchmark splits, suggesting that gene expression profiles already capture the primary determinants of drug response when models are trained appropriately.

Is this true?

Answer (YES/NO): YES